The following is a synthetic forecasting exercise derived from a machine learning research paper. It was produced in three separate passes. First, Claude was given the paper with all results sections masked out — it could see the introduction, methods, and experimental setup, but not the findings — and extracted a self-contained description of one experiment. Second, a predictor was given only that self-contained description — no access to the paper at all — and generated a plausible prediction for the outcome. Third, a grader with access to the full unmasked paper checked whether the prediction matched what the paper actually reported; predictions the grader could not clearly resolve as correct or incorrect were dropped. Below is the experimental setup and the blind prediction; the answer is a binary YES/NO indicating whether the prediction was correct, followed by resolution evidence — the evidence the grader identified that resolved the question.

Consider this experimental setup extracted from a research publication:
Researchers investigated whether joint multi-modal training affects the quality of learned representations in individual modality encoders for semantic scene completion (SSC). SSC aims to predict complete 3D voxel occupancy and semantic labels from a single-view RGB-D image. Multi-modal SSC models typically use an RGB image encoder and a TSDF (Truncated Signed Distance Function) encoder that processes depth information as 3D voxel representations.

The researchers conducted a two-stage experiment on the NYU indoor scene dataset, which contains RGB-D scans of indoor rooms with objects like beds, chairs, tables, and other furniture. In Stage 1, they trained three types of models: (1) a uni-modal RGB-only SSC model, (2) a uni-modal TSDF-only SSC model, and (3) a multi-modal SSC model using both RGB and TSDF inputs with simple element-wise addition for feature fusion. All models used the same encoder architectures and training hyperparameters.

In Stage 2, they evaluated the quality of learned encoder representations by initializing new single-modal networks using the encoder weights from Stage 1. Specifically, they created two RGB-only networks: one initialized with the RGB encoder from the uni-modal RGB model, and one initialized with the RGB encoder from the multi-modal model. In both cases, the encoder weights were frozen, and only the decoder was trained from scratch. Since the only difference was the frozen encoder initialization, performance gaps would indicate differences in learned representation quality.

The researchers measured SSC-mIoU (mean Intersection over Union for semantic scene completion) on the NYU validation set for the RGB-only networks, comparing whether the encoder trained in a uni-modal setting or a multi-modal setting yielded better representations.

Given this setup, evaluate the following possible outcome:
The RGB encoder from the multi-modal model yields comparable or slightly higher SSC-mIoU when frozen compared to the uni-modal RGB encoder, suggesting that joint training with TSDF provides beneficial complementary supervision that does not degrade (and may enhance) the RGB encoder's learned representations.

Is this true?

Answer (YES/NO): NO